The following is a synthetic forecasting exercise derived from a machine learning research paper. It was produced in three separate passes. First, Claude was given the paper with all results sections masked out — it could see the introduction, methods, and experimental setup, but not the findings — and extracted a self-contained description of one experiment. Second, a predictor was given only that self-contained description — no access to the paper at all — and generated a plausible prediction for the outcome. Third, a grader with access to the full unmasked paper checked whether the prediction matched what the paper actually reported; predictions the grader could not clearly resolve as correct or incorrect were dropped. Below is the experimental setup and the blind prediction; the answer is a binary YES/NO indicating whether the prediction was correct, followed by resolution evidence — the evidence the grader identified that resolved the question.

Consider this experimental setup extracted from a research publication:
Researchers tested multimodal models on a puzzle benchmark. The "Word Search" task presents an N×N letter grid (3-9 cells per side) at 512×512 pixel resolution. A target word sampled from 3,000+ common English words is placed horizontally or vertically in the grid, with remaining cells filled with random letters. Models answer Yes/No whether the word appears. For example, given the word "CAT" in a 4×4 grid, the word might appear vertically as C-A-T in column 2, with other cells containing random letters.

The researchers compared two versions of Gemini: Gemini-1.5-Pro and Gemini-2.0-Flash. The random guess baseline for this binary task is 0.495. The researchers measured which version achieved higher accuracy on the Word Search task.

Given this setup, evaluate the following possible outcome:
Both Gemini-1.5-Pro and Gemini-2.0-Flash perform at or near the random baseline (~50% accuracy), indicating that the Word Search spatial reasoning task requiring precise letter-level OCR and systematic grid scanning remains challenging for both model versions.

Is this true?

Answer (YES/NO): NO